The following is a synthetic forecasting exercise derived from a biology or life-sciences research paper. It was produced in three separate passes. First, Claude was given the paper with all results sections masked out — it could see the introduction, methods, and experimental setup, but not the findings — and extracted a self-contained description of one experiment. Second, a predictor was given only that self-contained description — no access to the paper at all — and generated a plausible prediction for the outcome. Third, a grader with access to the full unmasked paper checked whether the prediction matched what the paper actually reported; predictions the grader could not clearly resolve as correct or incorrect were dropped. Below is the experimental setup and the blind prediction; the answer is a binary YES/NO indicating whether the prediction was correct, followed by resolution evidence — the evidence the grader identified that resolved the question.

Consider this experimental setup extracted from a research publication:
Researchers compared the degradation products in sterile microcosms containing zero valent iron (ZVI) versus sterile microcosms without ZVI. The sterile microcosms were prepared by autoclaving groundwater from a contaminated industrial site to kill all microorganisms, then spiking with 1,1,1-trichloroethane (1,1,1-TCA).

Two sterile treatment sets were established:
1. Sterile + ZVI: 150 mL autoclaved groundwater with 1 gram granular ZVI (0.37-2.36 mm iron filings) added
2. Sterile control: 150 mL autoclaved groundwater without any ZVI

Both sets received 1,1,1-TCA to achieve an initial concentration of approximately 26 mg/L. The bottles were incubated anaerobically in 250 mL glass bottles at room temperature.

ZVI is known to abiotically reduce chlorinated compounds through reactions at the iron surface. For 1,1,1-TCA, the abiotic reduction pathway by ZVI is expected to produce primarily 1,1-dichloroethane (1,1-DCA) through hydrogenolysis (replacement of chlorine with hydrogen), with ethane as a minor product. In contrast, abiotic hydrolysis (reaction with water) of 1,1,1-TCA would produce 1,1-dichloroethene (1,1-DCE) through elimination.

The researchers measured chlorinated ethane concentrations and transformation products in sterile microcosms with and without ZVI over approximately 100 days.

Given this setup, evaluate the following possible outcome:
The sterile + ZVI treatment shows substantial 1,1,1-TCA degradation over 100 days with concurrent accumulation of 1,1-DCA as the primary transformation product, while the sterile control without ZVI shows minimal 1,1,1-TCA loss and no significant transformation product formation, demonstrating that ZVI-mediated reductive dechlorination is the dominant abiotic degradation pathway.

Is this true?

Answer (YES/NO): YES